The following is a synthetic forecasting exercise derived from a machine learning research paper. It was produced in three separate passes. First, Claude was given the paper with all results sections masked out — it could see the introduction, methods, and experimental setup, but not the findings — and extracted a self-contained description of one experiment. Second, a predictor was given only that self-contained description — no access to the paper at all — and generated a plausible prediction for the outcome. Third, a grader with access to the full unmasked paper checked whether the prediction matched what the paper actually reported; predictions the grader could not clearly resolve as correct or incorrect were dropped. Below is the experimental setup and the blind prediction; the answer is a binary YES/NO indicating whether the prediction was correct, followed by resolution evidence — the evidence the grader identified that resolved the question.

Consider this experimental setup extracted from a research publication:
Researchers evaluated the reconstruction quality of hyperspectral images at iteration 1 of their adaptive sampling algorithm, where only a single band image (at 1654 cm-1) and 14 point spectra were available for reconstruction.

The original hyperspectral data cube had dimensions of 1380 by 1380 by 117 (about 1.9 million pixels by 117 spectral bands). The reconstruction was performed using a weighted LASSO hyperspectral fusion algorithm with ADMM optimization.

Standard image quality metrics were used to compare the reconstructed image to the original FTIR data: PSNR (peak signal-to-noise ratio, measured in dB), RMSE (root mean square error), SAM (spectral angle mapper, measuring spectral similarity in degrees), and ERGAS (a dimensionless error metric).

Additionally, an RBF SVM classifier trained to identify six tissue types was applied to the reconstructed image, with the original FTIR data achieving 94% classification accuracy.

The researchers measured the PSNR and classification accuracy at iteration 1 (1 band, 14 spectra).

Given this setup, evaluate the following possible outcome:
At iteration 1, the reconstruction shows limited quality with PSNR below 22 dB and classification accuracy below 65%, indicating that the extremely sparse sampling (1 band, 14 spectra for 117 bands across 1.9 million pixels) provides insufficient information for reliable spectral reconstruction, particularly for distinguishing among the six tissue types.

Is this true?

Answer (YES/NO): YES